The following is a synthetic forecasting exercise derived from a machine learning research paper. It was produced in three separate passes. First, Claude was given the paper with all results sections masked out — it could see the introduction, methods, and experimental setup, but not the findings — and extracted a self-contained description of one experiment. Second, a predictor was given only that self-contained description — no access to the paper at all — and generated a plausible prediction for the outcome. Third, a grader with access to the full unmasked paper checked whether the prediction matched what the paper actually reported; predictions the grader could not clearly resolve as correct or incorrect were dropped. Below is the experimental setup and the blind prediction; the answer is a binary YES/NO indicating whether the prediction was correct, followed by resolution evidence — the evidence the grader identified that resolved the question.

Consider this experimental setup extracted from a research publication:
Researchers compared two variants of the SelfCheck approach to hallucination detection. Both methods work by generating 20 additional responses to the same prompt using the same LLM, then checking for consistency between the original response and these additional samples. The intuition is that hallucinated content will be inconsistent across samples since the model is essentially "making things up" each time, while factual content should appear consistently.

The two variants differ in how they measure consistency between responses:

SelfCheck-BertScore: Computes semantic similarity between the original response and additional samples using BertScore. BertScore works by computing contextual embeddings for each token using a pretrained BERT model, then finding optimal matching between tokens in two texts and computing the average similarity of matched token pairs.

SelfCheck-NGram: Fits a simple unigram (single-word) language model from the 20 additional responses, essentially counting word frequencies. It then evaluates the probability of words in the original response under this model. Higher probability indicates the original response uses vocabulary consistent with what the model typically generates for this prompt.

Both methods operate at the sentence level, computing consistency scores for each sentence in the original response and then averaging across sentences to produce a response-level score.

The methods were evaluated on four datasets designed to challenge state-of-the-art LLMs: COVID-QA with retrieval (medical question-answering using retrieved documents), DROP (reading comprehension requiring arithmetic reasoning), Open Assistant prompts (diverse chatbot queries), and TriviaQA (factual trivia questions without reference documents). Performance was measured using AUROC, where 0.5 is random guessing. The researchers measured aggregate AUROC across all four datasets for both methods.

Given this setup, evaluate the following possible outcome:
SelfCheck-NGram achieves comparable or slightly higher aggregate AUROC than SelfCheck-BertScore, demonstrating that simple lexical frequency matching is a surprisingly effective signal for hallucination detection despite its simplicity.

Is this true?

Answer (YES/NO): NO